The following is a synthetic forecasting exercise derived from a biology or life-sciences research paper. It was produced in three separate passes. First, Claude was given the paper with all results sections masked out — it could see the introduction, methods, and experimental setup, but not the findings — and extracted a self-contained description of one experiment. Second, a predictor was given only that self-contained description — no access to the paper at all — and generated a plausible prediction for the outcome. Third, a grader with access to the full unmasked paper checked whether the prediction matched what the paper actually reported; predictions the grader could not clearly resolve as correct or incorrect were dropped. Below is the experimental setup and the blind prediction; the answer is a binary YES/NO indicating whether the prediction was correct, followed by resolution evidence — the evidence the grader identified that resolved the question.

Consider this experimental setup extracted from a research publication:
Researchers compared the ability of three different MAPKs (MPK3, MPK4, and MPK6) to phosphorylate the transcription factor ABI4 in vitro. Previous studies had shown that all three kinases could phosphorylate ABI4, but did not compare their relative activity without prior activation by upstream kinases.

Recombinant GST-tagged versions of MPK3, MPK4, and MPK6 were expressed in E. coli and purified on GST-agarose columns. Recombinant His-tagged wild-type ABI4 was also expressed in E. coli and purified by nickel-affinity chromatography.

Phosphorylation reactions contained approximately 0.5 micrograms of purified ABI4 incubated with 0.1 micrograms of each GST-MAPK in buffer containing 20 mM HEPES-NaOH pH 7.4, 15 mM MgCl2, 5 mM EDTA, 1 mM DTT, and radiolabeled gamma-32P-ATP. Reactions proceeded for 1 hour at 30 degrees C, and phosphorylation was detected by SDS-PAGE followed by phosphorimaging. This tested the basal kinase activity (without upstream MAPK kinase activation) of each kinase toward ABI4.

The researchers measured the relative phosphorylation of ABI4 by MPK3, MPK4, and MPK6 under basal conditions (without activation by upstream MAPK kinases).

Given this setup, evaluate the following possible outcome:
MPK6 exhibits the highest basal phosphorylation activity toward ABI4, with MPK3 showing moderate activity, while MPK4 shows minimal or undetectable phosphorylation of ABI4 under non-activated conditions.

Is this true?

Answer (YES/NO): NO